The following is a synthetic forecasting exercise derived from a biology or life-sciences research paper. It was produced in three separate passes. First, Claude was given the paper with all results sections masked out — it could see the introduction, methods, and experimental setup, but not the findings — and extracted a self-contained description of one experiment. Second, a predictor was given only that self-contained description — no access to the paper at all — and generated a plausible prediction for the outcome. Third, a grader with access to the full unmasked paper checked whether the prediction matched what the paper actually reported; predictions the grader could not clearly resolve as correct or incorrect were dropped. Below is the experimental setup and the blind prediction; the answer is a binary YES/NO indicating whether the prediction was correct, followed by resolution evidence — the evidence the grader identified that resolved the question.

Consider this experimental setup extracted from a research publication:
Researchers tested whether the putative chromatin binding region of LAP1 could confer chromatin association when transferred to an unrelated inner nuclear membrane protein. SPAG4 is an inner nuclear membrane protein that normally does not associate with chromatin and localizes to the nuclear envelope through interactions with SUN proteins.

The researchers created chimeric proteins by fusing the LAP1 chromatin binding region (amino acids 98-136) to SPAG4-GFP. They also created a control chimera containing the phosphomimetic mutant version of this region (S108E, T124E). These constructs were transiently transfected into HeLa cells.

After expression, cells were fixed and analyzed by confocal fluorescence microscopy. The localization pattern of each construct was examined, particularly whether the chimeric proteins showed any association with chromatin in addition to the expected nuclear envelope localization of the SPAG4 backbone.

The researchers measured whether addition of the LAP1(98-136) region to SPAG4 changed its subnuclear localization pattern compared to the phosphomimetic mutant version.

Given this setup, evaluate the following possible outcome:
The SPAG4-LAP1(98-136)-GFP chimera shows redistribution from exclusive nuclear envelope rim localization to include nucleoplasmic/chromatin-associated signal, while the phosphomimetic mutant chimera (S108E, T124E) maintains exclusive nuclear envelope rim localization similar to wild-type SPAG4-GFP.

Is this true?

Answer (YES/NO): NO